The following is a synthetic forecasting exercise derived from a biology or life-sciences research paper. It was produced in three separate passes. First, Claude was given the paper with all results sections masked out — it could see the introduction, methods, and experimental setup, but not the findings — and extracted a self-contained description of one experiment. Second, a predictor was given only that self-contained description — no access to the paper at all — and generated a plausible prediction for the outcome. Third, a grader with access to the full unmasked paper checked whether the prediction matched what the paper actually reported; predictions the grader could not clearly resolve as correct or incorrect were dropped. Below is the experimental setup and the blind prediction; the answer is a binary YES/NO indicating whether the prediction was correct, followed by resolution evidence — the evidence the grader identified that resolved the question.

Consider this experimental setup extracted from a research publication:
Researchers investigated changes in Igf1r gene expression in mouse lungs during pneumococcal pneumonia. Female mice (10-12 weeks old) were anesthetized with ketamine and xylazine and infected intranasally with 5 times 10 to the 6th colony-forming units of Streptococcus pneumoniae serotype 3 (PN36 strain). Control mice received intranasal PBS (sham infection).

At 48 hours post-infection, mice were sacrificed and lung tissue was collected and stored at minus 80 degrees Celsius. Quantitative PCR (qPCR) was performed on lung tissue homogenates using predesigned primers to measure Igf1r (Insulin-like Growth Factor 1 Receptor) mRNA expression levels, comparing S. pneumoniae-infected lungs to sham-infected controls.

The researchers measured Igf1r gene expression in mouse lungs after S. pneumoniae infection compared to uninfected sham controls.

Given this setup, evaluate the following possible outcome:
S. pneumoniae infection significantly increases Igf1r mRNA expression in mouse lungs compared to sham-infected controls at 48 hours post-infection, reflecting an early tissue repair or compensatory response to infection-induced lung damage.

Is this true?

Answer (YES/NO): NO